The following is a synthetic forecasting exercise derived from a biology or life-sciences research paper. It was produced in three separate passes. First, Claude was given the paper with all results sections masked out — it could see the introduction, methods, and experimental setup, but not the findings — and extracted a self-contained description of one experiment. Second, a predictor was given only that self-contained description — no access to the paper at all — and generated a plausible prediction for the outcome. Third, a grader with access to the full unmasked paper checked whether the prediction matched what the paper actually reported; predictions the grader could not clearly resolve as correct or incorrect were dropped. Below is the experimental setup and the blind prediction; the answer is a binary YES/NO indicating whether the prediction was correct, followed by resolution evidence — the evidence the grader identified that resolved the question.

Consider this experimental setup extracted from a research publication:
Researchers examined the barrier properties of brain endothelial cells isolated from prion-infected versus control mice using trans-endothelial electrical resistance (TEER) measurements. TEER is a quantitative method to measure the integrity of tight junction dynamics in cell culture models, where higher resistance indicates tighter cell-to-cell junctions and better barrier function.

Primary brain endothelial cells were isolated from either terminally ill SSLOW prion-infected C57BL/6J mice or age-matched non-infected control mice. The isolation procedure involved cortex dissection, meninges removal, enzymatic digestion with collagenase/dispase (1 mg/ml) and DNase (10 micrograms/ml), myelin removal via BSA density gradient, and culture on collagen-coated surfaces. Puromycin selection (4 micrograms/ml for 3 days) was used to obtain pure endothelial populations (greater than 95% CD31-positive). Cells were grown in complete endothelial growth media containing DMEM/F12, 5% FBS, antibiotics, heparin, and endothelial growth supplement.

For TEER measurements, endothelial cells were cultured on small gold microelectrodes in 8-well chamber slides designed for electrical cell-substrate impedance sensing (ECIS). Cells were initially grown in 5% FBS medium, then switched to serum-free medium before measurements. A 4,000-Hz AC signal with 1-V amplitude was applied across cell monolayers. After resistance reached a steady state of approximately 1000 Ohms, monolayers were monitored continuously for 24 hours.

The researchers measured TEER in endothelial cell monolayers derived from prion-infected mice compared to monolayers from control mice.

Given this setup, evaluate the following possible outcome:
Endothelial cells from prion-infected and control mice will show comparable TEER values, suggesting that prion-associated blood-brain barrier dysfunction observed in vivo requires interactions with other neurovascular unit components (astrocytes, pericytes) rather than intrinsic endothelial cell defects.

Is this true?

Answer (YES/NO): NO